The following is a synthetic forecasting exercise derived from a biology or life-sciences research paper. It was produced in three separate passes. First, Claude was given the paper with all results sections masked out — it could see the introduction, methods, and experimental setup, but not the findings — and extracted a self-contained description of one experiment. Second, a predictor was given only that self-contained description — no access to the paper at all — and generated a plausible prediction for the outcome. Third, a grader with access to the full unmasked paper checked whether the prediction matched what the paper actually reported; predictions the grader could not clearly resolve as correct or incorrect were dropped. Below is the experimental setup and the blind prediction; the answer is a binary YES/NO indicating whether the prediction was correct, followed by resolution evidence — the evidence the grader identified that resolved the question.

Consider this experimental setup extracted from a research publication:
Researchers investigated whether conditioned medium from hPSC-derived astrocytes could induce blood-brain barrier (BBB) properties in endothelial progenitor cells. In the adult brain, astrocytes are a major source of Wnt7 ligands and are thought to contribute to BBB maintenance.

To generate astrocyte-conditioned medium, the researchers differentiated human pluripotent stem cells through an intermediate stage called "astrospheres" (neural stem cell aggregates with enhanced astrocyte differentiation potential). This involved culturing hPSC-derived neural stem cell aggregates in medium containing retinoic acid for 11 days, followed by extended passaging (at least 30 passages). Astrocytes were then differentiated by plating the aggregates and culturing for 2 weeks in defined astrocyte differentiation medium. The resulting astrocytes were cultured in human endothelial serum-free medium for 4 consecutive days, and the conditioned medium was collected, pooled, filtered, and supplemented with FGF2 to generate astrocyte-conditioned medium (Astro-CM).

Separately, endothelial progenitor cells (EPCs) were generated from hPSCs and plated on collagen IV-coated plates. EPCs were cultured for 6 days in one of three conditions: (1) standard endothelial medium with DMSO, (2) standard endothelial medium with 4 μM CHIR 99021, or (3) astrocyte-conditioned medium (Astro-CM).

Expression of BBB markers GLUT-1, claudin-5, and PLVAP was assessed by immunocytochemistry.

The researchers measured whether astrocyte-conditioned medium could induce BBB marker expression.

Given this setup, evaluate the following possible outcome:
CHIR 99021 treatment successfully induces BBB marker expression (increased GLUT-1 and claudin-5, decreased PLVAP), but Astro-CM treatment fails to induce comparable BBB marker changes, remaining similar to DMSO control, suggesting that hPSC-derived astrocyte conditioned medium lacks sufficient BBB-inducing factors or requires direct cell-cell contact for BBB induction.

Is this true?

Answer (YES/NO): YES